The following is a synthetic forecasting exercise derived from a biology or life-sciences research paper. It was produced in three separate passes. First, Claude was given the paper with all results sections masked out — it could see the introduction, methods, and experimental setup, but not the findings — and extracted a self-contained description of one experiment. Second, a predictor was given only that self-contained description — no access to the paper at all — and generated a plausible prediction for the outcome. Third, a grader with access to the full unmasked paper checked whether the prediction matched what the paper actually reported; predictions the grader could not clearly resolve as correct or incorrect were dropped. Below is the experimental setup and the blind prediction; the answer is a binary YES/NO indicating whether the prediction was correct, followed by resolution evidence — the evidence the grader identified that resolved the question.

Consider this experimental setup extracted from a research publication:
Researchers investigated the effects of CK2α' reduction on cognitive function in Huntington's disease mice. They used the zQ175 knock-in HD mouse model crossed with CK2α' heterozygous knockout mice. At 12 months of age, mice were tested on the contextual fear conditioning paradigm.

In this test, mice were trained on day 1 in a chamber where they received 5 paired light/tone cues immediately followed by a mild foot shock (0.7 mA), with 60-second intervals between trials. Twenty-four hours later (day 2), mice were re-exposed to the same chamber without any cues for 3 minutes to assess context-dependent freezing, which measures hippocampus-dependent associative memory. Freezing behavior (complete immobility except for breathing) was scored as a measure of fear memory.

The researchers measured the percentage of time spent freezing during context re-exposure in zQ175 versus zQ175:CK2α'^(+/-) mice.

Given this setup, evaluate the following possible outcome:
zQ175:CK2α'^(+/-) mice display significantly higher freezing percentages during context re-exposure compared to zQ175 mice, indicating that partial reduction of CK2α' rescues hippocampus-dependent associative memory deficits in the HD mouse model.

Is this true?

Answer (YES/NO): NO